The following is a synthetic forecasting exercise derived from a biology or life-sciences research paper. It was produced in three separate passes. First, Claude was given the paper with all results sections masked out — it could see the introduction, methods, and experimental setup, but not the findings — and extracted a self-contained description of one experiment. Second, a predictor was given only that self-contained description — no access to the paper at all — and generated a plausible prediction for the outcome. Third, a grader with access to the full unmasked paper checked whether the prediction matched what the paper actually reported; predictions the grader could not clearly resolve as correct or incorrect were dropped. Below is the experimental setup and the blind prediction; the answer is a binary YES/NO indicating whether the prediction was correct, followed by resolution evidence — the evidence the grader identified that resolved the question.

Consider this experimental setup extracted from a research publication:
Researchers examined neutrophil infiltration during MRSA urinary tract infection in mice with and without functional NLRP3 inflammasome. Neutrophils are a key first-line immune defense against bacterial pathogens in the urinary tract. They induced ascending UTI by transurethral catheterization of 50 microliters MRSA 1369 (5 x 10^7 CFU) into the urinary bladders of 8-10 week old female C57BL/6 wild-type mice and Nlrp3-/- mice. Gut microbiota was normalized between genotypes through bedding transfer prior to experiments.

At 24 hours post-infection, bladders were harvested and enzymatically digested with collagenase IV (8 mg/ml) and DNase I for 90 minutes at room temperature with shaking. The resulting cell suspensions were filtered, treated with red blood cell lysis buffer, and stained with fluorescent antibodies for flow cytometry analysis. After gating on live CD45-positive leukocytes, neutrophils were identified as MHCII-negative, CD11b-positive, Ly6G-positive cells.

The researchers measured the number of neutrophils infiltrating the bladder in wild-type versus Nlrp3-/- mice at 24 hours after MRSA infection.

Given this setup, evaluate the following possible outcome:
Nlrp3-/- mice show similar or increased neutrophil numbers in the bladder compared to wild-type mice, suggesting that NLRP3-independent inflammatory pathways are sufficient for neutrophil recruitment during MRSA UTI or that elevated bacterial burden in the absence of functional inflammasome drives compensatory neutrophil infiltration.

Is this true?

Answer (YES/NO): YES